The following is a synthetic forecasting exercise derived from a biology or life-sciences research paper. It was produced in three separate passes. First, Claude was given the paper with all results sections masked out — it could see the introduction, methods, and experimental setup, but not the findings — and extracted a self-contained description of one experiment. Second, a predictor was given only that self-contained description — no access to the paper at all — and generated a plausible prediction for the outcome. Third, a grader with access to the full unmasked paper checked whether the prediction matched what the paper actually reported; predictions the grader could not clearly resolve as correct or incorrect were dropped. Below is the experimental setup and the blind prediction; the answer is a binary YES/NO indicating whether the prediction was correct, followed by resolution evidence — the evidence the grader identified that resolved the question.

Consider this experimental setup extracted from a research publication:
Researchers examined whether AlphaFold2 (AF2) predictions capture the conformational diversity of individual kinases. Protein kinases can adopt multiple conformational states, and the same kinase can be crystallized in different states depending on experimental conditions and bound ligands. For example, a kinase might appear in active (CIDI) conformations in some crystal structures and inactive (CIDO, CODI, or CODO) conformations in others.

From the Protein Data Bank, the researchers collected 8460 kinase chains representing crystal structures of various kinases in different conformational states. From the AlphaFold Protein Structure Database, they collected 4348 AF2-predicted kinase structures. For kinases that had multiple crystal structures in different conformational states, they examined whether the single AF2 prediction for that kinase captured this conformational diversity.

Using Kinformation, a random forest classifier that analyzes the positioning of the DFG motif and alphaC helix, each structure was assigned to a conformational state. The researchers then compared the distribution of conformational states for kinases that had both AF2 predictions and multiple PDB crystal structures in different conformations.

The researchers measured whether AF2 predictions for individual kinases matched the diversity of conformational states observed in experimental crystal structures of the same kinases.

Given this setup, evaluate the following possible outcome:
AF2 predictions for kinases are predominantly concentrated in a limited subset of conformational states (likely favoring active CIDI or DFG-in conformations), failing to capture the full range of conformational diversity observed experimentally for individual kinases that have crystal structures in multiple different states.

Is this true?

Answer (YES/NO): NO